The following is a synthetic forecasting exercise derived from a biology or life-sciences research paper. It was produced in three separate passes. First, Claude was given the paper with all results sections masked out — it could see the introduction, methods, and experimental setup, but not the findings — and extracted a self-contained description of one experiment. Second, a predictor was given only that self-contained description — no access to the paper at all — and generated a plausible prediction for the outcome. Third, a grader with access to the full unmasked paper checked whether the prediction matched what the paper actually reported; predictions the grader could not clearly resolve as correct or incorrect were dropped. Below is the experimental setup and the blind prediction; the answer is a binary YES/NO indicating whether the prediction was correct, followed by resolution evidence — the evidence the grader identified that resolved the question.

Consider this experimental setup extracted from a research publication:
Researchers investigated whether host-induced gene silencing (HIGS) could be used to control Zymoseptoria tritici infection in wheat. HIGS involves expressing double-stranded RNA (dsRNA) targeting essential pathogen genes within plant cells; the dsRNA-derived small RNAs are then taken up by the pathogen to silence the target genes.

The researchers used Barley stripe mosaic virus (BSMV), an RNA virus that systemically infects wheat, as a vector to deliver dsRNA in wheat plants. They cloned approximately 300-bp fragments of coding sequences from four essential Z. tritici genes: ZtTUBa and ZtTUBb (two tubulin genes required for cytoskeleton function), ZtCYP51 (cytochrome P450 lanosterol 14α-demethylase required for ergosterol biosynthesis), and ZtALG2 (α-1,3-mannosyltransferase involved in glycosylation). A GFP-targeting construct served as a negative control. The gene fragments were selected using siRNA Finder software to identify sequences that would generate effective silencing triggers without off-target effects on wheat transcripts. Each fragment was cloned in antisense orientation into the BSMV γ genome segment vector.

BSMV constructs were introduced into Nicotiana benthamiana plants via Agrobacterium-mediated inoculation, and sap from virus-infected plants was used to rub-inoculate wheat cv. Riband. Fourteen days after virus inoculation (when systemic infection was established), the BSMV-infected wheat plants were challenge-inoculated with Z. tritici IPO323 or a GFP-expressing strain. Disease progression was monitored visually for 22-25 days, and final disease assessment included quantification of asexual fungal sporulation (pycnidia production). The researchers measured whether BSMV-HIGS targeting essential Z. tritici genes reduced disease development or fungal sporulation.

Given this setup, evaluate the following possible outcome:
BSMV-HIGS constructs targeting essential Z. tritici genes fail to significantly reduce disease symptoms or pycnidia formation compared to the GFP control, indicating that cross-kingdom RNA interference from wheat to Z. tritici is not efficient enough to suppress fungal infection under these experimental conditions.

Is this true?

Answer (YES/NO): YES